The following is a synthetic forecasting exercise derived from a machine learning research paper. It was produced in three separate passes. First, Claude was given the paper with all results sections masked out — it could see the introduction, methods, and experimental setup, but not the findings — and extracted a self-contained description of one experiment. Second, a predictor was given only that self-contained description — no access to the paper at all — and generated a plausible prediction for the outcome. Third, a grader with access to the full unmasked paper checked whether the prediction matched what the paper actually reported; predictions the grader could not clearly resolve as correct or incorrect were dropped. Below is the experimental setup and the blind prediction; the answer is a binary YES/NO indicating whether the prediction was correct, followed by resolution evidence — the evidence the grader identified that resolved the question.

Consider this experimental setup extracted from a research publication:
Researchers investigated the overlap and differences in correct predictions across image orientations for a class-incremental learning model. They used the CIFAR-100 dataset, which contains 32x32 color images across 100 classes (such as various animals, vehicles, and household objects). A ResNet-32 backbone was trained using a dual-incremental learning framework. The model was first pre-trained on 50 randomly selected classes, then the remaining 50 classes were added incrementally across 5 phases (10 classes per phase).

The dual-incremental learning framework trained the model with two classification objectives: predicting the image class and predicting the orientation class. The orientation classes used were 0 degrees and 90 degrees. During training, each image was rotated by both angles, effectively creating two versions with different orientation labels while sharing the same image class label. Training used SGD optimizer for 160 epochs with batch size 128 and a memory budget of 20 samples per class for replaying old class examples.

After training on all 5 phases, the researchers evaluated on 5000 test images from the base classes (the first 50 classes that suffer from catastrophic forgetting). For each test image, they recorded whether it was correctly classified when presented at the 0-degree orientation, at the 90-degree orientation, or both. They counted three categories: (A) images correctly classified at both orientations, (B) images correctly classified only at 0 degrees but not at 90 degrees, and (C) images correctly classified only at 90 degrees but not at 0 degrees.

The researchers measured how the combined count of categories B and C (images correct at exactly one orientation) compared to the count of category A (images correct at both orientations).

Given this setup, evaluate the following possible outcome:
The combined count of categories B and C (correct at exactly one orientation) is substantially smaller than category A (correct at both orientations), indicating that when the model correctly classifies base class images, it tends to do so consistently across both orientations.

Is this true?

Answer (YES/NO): YES